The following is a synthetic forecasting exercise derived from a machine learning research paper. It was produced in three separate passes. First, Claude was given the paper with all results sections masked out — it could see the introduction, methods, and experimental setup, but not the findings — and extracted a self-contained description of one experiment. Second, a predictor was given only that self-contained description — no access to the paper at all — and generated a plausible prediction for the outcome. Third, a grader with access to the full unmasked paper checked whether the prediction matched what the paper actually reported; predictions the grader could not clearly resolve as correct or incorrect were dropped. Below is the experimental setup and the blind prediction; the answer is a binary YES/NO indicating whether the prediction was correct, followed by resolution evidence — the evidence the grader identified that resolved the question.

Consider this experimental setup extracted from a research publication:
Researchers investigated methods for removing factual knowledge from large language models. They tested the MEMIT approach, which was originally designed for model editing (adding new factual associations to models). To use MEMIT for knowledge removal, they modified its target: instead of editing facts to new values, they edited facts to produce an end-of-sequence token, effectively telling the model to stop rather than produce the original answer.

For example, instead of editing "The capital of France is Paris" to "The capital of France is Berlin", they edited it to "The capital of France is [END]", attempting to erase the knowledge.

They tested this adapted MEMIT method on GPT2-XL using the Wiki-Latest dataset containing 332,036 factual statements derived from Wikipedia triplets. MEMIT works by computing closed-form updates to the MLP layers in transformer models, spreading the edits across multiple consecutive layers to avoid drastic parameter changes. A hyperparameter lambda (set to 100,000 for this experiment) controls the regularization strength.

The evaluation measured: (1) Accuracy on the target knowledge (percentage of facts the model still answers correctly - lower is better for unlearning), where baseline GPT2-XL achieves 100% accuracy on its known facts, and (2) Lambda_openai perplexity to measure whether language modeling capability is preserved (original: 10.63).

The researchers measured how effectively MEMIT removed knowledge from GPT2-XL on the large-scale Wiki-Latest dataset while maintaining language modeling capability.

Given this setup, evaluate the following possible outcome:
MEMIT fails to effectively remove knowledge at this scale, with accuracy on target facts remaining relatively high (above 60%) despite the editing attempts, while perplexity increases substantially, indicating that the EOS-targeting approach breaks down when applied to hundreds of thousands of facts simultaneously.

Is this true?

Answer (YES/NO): NO